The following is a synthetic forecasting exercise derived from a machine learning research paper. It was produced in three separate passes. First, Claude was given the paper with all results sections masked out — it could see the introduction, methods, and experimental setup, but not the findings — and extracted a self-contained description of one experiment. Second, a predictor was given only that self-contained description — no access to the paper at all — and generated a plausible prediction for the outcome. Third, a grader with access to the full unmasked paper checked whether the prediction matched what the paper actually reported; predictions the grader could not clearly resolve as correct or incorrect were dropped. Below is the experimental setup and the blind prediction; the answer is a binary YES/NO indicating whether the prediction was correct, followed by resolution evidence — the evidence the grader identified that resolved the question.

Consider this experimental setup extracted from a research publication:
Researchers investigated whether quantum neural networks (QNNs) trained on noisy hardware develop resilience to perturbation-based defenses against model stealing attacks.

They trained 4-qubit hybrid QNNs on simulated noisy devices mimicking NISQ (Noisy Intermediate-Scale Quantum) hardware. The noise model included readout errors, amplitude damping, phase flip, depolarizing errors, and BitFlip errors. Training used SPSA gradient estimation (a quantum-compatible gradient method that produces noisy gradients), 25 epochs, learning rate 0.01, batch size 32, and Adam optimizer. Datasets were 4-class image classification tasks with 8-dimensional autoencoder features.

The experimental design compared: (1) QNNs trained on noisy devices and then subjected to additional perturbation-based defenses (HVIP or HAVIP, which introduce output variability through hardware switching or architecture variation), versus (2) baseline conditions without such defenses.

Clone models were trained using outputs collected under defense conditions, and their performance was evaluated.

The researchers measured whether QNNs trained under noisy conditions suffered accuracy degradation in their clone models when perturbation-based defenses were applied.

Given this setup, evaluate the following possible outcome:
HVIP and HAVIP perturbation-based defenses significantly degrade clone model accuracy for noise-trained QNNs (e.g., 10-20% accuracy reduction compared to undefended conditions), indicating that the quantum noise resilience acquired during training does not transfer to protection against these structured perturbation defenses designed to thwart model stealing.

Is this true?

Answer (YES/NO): NO